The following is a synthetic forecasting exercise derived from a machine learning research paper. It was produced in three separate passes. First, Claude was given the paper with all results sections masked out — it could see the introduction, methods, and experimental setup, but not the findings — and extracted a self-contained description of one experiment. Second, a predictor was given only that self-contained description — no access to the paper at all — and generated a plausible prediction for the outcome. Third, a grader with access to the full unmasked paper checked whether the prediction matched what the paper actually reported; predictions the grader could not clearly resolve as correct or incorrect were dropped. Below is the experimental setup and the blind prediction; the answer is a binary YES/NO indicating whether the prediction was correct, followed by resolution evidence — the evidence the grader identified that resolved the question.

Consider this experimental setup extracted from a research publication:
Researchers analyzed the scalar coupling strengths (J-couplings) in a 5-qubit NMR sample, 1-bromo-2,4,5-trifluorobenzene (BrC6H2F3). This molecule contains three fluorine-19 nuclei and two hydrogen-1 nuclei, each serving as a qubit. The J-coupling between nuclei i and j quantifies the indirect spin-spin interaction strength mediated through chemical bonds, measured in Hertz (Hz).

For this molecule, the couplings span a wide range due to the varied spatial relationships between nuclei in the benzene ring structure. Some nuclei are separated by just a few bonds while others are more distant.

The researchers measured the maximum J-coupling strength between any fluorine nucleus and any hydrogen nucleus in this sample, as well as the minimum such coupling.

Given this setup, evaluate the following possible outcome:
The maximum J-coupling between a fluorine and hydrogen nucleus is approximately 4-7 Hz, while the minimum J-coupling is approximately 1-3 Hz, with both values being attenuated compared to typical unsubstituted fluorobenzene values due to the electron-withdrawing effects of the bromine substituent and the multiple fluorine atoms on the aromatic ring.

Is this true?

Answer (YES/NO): NO